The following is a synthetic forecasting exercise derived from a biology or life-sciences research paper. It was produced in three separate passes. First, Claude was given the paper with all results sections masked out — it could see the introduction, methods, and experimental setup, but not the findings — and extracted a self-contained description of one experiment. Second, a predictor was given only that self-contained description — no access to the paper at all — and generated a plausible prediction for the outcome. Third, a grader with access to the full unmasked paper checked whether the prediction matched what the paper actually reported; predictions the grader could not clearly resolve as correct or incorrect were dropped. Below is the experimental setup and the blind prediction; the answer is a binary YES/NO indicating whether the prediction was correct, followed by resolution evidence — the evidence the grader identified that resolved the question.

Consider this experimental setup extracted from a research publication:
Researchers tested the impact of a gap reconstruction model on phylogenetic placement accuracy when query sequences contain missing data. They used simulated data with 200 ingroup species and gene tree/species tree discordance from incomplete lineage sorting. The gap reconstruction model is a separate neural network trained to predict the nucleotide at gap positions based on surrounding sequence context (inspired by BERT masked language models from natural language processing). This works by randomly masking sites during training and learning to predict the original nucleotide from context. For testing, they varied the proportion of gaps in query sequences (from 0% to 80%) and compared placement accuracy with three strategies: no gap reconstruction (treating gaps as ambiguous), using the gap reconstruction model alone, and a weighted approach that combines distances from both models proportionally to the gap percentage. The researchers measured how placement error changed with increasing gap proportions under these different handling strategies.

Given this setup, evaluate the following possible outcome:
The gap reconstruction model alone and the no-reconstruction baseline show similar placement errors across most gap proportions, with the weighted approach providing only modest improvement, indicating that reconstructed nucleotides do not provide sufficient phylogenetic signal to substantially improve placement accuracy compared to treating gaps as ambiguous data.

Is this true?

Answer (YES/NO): NO